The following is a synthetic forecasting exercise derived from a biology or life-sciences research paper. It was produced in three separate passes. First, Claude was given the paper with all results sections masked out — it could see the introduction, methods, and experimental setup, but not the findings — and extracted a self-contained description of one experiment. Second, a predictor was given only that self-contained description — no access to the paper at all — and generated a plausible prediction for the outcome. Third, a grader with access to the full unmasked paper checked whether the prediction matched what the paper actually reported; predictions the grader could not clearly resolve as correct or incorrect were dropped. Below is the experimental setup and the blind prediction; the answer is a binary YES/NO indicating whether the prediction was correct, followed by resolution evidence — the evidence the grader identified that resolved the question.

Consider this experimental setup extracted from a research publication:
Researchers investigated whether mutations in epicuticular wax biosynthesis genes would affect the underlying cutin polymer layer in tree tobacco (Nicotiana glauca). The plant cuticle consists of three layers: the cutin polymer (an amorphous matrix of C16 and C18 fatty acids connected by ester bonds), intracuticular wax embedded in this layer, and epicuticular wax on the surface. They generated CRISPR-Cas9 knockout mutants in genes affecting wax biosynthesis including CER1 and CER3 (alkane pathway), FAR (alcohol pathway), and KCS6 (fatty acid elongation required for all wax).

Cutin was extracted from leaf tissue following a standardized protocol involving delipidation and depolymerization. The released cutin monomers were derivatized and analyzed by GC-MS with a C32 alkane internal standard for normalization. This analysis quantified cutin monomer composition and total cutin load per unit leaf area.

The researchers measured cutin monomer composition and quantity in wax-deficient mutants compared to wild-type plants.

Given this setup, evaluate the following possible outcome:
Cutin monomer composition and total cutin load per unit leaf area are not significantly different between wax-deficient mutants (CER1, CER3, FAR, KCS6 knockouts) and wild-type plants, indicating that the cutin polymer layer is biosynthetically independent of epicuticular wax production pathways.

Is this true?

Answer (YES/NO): NO